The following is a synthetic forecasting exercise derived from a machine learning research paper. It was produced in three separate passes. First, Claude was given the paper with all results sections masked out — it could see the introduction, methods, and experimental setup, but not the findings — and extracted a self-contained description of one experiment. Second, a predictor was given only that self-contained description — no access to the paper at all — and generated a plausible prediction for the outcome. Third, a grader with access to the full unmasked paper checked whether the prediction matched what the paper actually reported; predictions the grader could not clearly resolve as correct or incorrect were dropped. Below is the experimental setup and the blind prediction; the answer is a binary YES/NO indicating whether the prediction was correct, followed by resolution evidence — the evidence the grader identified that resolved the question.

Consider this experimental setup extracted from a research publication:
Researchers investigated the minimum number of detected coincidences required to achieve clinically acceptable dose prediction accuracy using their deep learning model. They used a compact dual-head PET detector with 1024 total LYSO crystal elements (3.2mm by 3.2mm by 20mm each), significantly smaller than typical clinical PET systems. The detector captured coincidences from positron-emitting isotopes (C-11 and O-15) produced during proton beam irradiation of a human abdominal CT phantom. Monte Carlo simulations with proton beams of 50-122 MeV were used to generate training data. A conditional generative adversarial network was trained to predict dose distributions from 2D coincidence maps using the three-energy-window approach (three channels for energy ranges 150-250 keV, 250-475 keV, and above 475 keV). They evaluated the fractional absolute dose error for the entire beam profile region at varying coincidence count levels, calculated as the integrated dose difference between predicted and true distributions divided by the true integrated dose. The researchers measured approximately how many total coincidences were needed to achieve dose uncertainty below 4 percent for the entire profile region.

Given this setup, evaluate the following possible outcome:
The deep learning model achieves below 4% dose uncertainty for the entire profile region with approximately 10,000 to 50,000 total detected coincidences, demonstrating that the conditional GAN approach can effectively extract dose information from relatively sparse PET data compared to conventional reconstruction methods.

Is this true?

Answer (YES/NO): YES